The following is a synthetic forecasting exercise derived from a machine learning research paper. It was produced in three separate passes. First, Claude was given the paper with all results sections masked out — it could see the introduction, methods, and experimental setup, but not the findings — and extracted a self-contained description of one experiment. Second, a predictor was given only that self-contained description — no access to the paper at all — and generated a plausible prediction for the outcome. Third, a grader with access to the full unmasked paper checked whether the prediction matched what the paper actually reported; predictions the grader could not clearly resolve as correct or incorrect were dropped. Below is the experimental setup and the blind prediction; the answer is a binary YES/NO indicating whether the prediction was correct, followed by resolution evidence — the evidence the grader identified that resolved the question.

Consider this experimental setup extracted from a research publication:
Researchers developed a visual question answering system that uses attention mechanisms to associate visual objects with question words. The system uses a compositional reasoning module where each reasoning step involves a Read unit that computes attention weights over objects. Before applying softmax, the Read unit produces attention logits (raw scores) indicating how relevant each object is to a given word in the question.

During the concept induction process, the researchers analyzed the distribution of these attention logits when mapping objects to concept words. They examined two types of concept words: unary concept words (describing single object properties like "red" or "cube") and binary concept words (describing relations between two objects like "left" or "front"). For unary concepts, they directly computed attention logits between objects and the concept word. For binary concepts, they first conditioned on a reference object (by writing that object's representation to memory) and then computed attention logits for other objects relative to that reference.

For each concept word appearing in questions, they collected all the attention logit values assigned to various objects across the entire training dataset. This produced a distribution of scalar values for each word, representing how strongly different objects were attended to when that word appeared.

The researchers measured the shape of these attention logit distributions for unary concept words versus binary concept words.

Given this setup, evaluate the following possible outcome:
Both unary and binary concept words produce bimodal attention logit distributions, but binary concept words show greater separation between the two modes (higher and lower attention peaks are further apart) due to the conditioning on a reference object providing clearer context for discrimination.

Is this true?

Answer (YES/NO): NO